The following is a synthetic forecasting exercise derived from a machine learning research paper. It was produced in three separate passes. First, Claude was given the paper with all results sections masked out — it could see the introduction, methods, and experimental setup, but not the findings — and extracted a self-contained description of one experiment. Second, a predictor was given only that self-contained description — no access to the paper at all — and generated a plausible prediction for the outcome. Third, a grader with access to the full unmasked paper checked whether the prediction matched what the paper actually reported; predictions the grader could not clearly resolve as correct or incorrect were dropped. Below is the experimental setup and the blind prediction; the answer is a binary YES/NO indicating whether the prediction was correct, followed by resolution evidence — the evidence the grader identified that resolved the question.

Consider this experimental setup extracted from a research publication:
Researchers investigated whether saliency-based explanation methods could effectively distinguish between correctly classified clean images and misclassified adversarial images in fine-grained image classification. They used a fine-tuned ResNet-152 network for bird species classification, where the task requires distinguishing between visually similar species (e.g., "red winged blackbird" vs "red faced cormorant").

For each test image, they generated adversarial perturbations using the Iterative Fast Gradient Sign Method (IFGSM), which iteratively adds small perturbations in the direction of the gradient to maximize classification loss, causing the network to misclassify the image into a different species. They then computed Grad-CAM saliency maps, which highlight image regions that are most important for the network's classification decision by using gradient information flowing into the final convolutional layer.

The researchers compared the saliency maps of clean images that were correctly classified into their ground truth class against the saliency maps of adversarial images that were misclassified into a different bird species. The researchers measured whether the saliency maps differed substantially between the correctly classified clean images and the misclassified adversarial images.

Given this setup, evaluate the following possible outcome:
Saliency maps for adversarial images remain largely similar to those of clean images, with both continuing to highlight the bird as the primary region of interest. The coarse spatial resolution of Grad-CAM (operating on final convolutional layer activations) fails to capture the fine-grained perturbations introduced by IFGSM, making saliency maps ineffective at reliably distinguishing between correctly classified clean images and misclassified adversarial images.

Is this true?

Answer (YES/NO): YES